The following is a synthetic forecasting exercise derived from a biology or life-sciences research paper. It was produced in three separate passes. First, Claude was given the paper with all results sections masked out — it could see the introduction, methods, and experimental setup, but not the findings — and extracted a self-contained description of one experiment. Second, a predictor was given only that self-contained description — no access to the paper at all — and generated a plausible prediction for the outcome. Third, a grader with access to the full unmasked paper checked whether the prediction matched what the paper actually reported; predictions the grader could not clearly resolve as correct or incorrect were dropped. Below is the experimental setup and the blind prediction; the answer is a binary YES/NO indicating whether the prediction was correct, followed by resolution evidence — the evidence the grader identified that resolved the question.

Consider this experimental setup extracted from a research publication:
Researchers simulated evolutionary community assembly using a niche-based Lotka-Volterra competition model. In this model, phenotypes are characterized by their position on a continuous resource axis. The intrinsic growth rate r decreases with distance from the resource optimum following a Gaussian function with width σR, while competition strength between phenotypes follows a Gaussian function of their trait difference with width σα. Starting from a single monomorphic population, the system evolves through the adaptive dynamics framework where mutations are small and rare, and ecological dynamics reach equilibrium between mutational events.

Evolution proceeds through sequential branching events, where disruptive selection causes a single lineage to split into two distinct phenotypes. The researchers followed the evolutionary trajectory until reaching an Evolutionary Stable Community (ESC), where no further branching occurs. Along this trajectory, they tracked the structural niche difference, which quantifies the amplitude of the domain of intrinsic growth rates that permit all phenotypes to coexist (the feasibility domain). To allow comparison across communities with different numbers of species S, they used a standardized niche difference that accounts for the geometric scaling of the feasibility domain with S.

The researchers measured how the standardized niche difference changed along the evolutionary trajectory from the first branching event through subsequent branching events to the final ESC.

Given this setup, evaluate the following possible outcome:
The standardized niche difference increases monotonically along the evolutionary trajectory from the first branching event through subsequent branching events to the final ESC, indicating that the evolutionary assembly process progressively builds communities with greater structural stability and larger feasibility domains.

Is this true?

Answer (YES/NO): NO